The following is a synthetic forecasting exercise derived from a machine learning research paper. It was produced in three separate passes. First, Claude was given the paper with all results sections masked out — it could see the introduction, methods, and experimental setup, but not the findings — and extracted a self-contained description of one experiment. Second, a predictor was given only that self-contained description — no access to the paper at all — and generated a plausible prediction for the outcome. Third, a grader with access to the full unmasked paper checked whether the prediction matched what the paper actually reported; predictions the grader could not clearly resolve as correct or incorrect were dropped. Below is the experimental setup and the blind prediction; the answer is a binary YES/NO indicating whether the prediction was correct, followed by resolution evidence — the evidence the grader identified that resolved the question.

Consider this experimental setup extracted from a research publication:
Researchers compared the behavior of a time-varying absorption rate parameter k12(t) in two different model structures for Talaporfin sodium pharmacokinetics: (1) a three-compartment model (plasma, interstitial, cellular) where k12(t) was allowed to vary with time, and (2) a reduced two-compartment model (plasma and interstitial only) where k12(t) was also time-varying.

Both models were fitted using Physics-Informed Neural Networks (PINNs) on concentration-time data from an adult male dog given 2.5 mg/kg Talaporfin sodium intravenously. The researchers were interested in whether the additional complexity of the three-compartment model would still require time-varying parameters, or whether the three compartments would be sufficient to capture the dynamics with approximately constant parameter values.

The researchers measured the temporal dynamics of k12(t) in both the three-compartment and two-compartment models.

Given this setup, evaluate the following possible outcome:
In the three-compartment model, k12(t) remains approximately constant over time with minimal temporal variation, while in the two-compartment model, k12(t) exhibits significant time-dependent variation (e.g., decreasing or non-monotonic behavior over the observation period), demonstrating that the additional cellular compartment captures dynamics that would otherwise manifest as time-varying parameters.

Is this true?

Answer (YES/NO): YES